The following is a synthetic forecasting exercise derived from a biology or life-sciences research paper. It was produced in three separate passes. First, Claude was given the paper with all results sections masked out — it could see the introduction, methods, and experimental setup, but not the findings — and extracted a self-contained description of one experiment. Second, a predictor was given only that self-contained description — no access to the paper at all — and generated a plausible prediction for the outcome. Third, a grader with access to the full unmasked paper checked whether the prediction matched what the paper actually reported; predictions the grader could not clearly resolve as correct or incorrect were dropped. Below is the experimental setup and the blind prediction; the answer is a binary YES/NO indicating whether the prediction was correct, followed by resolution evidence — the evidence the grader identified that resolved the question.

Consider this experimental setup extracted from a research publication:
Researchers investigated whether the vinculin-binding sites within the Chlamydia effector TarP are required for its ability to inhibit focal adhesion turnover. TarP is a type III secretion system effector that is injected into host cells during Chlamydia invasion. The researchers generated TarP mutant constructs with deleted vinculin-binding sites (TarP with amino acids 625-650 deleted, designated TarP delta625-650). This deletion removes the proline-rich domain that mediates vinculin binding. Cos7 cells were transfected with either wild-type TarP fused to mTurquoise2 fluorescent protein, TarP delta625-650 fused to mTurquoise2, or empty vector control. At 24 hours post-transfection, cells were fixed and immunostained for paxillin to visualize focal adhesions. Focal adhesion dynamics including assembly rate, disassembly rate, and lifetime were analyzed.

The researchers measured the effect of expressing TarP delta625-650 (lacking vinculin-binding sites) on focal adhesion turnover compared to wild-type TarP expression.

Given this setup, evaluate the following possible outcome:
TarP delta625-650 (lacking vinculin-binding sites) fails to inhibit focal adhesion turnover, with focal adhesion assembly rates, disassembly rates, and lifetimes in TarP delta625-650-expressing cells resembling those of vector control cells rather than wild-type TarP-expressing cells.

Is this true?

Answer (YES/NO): NO